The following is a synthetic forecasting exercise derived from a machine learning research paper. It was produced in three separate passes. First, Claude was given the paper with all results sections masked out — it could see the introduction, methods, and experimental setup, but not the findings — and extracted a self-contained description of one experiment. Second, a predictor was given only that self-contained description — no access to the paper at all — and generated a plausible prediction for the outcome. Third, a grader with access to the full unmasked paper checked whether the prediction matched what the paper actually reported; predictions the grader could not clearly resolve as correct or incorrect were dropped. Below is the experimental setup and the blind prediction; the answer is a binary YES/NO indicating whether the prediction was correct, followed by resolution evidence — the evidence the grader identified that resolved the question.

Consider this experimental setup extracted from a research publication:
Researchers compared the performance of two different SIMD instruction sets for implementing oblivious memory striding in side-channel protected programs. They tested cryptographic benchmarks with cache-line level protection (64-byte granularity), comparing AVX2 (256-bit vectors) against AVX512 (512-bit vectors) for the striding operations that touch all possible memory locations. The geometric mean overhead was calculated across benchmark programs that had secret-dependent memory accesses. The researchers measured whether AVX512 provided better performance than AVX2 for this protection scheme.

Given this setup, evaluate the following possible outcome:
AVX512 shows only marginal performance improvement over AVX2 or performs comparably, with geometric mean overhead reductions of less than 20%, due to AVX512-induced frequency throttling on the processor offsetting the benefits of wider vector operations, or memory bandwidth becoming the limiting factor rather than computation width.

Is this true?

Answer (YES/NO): YES